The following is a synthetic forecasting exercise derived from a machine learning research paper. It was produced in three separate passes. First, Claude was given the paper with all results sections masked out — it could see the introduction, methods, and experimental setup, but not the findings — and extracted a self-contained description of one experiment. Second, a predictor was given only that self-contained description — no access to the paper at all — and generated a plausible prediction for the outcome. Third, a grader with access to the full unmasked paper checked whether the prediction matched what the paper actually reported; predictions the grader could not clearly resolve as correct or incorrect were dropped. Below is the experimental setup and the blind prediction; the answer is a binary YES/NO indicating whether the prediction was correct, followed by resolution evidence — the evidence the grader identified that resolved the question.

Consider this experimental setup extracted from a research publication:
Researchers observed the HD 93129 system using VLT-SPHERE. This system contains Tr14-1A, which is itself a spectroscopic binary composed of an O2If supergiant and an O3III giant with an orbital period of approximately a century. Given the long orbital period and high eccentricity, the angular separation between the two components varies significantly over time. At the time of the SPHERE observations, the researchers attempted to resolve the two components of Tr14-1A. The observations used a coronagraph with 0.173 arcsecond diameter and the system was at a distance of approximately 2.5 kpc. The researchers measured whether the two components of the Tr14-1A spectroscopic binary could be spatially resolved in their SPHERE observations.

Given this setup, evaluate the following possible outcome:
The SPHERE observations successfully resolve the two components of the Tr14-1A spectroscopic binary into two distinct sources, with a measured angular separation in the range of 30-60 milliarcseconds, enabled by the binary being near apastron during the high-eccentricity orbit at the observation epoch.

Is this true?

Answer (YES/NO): NO